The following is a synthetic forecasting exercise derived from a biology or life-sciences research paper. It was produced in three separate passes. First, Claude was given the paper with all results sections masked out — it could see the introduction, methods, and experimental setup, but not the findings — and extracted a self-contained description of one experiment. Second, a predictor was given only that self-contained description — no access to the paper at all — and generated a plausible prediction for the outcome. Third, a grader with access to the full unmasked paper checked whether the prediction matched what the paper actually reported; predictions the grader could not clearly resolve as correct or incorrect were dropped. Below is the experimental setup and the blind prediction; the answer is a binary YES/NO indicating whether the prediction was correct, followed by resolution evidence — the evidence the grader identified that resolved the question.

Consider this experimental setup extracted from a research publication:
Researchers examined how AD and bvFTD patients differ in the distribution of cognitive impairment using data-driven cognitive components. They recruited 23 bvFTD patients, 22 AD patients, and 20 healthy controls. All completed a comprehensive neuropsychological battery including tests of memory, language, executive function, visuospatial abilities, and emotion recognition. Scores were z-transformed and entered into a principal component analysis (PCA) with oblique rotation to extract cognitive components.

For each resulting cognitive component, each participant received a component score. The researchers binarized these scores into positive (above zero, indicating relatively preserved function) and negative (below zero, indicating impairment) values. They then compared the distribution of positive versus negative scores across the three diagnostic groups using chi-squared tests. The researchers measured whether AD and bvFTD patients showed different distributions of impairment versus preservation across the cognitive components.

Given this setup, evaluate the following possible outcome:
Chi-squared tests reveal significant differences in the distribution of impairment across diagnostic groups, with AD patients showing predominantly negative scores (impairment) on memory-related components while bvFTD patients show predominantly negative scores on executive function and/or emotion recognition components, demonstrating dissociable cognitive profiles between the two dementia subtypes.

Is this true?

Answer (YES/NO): NO